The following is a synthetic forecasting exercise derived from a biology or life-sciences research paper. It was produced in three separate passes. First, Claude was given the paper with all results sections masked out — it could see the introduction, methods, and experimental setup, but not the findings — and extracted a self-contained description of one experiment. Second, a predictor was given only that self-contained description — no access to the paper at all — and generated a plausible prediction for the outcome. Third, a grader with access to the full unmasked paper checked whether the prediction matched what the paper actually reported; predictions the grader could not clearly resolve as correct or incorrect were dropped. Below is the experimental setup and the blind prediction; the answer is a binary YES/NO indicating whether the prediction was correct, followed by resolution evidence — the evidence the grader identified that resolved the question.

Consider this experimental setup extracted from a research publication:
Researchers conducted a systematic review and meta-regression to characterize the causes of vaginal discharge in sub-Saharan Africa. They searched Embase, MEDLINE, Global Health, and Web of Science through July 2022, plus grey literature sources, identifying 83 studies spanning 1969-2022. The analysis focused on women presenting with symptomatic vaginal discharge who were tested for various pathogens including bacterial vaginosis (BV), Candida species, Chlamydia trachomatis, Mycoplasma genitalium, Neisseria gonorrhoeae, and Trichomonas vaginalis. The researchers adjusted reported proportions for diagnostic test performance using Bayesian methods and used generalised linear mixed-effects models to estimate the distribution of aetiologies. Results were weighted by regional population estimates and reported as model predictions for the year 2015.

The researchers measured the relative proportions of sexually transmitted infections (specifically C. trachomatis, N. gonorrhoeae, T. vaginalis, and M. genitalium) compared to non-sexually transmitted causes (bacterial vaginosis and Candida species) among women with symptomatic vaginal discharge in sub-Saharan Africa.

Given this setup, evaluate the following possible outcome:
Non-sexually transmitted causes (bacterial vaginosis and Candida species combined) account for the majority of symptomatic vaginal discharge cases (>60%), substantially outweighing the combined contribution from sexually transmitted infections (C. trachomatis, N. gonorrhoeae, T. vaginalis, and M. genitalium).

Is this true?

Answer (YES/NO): YES